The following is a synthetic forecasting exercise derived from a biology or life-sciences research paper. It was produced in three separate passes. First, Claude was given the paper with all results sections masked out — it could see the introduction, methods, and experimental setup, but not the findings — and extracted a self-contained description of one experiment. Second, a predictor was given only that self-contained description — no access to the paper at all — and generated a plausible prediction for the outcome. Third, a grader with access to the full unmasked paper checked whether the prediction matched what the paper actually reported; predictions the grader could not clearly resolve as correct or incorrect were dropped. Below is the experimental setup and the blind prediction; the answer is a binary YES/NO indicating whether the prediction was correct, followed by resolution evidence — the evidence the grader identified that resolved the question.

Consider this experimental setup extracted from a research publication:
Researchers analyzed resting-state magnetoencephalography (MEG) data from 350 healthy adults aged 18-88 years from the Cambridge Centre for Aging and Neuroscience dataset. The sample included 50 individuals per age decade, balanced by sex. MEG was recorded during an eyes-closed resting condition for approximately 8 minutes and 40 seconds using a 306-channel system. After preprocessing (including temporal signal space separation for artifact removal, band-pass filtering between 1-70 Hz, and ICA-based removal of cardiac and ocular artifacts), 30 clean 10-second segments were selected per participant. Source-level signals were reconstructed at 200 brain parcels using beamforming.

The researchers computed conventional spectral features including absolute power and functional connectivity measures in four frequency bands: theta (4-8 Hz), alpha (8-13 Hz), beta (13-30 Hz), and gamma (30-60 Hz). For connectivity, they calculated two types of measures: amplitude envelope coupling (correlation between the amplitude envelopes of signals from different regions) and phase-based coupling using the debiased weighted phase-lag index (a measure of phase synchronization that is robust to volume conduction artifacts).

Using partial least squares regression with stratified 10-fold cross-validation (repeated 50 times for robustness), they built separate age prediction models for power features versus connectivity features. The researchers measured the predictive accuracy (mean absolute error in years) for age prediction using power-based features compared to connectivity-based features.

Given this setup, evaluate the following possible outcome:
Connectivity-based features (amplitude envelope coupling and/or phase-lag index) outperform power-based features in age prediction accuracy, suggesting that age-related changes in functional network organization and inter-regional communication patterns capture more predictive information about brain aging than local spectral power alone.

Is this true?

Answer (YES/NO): NO